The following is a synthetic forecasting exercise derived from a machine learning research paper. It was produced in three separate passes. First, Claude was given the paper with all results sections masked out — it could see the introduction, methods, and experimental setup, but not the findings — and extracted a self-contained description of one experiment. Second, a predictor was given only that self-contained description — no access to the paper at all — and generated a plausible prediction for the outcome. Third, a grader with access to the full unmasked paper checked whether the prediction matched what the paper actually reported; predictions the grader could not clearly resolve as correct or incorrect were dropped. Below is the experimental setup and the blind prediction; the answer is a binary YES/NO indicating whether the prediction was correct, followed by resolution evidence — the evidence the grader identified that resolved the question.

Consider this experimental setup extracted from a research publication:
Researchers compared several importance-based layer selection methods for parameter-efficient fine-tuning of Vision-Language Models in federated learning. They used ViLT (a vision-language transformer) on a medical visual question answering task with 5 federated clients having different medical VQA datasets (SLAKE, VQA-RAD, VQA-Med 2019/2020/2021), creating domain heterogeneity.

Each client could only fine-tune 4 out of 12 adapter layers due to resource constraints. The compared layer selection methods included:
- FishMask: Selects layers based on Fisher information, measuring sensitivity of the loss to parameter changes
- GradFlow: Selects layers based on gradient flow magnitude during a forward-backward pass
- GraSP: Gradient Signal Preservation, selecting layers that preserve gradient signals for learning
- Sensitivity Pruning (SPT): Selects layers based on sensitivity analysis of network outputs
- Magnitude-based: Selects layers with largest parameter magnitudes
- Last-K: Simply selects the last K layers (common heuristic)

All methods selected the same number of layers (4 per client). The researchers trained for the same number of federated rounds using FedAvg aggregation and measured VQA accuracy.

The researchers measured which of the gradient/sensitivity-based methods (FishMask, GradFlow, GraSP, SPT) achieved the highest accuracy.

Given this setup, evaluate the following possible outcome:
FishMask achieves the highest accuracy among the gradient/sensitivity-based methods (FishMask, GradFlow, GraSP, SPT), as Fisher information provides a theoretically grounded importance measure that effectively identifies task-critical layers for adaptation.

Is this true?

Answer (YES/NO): YES